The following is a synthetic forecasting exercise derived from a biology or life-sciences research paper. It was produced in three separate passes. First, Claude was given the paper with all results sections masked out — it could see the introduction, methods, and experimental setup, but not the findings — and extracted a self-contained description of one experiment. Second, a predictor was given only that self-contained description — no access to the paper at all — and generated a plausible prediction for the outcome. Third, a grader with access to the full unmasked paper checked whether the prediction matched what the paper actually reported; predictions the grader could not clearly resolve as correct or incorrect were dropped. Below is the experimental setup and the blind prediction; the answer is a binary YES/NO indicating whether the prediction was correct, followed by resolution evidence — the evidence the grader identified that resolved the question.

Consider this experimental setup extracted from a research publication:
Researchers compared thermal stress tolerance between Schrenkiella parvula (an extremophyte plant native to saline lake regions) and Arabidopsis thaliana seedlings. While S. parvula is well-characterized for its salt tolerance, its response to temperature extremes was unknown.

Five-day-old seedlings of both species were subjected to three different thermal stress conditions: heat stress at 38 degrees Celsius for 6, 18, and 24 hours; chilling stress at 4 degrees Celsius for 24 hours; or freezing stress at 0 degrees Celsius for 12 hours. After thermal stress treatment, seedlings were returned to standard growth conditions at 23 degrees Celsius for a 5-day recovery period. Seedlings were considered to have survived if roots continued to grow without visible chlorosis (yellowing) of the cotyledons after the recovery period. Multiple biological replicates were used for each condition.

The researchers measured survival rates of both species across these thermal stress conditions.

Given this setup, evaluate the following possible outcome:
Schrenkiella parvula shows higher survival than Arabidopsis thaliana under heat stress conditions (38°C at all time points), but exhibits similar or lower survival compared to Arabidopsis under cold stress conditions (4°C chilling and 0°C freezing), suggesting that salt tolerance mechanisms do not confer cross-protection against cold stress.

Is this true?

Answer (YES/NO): YES